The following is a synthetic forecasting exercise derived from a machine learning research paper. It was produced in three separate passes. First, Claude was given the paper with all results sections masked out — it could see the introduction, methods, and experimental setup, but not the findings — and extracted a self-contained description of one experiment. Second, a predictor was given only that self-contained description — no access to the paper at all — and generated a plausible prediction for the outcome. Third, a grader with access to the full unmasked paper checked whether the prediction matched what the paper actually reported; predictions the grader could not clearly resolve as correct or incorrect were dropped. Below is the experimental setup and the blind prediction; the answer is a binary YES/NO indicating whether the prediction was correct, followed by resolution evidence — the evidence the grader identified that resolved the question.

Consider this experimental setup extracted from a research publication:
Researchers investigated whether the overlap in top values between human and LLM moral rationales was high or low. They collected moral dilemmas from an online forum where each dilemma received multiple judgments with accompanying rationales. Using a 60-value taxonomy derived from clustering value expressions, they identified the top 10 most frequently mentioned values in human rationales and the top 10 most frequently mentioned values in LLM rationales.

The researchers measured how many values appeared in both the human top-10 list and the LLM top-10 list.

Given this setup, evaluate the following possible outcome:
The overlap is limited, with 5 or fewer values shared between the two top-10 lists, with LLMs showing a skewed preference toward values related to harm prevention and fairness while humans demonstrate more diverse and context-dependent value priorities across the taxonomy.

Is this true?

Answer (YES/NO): NO